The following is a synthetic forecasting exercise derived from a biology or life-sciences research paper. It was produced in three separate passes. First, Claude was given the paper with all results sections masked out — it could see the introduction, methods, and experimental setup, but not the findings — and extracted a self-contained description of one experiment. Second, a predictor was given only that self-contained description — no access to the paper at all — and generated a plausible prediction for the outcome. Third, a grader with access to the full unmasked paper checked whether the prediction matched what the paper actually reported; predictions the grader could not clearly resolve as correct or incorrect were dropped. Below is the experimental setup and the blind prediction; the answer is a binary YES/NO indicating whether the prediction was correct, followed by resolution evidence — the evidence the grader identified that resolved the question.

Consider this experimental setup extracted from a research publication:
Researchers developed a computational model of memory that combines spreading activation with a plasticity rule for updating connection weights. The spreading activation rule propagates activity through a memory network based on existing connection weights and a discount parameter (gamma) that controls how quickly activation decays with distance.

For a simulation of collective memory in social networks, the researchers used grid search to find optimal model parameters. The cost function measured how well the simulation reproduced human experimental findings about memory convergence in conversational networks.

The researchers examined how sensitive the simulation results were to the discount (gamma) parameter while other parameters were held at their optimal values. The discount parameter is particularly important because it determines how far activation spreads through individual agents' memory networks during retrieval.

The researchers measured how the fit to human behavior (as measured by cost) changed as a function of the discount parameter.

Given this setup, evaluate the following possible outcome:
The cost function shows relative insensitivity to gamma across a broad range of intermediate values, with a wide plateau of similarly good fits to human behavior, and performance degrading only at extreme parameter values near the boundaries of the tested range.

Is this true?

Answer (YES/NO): NO